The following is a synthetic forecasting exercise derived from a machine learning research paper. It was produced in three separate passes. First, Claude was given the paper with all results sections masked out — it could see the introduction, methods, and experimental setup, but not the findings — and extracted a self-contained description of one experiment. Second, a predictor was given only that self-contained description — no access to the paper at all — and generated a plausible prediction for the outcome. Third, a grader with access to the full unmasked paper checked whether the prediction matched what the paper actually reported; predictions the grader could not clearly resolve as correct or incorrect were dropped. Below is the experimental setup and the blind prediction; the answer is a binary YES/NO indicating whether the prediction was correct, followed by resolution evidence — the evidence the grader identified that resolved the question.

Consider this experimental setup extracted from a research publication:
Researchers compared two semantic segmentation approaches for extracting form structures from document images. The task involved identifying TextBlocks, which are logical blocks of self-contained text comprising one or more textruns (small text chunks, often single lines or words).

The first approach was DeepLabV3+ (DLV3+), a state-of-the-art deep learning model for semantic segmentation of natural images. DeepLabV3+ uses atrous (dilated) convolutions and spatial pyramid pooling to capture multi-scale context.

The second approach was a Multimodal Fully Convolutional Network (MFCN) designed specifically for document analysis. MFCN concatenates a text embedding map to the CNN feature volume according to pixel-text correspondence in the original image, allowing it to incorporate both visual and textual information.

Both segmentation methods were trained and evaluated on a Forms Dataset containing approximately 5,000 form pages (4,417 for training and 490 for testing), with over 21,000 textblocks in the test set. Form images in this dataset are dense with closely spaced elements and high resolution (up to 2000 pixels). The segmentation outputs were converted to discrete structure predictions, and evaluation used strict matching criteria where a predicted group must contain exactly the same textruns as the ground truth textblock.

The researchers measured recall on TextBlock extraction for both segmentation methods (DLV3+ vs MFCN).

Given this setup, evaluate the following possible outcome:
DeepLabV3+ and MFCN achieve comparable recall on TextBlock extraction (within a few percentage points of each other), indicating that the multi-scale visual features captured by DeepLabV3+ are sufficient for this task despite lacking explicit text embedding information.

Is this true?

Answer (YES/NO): NO